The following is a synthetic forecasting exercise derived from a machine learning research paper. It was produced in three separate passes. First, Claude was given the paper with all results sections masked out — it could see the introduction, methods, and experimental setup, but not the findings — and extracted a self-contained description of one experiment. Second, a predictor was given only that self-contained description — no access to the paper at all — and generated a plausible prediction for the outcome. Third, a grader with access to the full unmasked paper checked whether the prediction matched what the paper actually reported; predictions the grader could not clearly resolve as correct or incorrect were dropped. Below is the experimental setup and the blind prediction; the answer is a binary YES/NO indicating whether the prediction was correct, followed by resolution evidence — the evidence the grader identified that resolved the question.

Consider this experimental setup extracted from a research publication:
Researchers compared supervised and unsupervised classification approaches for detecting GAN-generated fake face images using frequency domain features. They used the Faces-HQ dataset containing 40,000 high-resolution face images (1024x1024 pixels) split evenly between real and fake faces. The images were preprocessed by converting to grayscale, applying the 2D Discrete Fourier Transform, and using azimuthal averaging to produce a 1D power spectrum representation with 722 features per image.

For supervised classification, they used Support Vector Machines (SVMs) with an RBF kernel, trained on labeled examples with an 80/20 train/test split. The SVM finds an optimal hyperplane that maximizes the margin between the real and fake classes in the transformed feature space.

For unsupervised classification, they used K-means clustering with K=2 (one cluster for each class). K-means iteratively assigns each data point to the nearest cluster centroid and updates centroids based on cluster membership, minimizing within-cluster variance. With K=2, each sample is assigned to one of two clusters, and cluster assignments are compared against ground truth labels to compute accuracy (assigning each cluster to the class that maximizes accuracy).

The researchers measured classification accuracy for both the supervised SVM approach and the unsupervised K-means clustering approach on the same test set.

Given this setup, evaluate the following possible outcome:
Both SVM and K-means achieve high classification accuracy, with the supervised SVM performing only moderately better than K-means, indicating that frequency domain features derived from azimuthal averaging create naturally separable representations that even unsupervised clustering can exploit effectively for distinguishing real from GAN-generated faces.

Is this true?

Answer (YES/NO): NO